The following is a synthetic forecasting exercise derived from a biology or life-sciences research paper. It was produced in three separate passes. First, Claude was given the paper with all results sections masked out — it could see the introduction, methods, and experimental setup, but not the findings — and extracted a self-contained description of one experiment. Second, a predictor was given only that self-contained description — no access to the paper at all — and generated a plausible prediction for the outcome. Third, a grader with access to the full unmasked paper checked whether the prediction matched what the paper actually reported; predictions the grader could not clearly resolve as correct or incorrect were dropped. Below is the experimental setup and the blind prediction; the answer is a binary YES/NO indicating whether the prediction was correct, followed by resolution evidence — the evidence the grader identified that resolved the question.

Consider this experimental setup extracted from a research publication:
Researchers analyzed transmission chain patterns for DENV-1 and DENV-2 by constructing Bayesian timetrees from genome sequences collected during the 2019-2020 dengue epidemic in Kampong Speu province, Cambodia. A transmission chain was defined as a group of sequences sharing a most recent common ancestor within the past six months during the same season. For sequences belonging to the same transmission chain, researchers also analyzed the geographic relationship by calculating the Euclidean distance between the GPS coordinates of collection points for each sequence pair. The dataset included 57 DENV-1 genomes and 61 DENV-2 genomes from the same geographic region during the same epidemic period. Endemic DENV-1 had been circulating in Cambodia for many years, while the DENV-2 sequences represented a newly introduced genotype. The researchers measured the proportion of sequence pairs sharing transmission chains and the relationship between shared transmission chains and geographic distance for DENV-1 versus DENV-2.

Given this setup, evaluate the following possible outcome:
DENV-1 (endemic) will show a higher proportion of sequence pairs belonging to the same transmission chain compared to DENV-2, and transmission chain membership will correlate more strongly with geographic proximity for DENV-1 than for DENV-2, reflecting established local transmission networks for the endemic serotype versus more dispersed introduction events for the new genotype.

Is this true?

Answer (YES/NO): NO